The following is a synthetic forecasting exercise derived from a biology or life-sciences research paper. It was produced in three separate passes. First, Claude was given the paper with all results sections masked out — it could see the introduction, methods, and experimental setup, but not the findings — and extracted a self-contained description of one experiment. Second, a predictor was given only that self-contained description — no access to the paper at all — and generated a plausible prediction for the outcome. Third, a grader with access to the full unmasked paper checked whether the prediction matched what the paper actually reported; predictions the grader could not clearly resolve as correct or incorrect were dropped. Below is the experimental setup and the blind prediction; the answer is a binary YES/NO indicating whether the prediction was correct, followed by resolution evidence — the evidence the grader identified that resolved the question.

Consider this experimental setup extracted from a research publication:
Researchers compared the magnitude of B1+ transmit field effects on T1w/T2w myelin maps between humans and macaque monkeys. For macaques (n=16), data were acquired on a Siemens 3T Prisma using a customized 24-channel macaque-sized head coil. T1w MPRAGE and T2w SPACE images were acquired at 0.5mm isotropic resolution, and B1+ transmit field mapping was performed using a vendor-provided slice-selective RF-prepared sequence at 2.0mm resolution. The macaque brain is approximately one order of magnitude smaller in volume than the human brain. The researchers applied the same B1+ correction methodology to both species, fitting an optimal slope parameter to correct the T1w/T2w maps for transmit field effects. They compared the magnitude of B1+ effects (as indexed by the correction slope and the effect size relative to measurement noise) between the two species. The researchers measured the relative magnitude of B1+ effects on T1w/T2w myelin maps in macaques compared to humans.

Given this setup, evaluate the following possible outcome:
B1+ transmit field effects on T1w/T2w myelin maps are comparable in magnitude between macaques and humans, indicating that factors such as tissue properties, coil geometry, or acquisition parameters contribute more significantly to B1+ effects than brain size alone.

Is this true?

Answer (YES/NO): NO